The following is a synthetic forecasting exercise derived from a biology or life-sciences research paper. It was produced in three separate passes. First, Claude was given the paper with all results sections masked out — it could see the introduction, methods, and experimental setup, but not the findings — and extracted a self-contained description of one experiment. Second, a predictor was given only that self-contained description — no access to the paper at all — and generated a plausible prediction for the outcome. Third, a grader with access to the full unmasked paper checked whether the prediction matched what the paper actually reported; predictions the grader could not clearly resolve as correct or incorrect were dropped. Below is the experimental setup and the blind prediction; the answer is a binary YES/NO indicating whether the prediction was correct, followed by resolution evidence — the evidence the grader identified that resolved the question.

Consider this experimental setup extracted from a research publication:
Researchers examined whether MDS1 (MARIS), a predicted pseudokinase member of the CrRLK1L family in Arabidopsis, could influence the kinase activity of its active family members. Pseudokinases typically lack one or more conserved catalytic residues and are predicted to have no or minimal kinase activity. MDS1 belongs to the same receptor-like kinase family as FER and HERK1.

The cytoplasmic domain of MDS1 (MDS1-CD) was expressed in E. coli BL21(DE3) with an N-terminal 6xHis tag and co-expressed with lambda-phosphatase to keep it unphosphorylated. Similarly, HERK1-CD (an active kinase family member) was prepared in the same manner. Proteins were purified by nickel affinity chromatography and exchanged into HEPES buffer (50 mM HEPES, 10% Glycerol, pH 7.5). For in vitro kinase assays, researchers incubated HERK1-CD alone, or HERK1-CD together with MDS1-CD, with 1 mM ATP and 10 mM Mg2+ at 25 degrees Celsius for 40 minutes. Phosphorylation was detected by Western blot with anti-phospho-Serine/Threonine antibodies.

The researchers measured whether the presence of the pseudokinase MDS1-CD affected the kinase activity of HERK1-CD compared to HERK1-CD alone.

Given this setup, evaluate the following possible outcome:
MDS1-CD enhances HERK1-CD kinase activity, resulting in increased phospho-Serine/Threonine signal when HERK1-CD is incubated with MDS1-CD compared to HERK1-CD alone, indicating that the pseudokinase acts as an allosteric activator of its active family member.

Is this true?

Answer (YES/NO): YES